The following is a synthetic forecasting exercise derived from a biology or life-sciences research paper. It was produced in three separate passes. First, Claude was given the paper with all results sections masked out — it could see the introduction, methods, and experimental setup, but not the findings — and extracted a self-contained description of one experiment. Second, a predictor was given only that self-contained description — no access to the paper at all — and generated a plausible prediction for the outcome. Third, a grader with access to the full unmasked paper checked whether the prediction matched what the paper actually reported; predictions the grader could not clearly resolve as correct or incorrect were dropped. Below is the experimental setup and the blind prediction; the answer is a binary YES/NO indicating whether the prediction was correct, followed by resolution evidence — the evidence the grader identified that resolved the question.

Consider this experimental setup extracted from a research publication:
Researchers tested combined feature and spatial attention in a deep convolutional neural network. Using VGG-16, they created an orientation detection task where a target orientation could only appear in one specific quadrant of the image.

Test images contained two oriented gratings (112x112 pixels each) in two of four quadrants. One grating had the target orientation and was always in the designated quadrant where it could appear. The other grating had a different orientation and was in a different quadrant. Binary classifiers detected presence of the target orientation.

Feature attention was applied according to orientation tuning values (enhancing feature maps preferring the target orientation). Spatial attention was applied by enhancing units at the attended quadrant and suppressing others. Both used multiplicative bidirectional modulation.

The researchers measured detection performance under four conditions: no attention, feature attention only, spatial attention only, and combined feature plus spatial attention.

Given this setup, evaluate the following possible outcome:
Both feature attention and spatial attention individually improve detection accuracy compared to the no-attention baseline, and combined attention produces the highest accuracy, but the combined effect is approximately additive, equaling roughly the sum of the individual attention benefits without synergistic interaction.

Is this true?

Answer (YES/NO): YES